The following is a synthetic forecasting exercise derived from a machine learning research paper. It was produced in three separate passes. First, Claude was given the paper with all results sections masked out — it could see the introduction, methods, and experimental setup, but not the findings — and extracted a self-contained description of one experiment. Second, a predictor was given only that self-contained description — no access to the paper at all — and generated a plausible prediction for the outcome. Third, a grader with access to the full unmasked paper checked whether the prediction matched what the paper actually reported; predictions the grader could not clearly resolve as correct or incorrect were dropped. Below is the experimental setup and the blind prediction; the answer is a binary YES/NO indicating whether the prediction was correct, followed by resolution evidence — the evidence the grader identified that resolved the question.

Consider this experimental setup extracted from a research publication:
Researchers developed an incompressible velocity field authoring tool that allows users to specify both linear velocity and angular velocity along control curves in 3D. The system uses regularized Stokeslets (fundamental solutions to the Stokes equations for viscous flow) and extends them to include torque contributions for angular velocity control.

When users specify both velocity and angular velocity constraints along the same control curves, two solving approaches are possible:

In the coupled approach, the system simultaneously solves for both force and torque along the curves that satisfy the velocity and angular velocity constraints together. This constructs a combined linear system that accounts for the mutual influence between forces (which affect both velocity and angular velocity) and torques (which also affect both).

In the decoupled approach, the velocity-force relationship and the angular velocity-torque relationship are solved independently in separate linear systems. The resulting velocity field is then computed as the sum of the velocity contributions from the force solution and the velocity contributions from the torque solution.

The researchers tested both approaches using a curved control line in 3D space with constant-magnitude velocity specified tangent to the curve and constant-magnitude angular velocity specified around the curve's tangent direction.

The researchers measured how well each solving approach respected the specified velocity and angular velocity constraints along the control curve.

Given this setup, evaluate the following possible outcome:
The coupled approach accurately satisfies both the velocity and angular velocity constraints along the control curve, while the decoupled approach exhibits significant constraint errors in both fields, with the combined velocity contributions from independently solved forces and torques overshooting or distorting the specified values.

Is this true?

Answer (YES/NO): NO